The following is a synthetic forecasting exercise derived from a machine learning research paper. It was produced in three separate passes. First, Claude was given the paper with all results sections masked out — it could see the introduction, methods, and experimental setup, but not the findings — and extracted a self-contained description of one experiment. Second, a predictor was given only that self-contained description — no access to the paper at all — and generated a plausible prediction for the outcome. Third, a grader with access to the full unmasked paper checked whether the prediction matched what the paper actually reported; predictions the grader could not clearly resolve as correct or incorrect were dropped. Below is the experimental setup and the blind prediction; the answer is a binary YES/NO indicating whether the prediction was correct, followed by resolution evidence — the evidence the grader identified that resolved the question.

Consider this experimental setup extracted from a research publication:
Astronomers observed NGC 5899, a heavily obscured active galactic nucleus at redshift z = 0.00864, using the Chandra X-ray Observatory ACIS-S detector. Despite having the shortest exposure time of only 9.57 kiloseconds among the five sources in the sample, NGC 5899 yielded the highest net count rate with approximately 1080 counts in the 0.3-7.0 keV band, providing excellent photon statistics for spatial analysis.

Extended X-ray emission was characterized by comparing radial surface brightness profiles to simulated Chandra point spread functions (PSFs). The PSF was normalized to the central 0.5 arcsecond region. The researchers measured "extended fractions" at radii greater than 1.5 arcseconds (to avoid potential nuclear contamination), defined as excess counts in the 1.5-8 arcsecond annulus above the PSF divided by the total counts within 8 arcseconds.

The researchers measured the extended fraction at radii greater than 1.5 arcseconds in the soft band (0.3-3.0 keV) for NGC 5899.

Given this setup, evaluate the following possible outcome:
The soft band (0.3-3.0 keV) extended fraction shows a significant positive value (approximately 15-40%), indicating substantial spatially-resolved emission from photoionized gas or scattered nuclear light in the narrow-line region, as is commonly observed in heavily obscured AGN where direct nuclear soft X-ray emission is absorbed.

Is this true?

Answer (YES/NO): NO